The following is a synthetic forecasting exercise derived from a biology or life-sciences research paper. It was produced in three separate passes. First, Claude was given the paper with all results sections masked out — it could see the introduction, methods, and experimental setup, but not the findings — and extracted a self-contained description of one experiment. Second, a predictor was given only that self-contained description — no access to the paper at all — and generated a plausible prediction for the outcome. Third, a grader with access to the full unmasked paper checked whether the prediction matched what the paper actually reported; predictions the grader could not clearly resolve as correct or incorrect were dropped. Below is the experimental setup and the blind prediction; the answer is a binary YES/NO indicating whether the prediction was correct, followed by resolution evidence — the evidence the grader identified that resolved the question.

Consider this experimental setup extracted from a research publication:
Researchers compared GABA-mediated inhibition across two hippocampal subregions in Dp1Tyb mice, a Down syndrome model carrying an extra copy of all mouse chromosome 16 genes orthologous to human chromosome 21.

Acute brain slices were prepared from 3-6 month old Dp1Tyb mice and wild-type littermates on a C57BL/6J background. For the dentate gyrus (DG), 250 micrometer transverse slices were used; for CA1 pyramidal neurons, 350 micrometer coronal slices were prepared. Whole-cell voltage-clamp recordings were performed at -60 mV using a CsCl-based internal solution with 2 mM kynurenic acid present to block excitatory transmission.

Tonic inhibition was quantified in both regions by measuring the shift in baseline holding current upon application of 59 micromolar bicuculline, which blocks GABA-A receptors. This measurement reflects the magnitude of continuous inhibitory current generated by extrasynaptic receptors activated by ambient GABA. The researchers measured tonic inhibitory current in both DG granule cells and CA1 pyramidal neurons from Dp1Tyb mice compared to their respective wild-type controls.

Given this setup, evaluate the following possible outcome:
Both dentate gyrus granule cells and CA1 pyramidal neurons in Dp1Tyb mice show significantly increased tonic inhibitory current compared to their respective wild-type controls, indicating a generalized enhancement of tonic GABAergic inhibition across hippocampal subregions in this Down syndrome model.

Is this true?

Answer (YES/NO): NO